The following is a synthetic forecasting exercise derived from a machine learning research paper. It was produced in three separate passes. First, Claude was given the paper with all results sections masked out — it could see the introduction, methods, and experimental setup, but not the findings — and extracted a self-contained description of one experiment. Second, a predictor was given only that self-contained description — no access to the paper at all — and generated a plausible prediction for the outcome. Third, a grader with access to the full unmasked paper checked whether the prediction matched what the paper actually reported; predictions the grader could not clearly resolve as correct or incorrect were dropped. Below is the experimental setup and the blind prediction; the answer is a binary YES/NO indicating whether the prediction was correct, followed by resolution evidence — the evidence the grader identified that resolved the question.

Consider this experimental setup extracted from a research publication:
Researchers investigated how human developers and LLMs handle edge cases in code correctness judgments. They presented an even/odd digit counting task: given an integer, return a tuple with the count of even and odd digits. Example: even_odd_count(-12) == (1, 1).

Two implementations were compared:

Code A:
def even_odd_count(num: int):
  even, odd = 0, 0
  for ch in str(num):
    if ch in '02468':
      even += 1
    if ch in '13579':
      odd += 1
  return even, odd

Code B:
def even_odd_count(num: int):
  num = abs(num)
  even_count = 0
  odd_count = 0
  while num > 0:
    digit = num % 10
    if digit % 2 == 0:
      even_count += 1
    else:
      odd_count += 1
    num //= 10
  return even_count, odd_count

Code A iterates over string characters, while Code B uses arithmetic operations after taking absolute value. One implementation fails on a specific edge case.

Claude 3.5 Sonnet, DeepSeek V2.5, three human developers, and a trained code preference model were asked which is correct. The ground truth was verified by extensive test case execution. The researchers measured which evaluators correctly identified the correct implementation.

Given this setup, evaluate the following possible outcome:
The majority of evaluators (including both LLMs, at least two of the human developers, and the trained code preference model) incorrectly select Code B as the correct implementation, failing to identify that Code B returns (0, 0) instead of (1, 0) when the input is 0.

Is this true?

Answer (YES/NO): NO